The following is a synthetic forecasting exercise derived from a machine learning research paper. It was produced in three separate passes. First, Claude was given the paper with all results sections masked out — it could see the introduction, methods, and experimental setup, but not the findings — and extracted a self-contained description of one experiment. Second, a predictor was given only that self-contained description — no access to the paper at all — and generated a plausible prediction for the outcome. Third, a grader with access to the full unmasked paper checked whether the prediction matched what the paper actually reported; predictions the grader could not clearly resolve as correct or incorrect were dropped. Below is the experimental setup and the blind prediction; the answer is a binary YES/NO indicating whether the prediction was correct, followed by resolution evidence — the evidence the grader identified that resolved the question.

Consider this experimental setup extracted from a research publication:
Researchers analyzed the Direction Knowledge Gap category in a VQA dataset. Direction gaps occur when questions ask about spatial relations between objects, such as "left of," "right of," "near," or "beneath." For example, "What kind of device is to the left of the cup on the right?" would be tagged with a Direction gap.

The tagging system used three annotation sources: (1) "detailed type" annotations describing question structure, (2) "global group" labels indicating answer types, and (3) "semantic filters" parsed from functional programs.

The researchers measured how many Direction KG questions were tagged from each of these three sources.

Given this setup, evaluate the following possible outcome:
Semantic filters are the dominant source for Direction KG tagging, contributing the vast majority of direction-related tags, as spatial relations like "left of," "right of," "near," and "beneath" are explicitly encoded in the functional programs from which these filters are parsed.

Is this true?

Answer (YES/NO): NO